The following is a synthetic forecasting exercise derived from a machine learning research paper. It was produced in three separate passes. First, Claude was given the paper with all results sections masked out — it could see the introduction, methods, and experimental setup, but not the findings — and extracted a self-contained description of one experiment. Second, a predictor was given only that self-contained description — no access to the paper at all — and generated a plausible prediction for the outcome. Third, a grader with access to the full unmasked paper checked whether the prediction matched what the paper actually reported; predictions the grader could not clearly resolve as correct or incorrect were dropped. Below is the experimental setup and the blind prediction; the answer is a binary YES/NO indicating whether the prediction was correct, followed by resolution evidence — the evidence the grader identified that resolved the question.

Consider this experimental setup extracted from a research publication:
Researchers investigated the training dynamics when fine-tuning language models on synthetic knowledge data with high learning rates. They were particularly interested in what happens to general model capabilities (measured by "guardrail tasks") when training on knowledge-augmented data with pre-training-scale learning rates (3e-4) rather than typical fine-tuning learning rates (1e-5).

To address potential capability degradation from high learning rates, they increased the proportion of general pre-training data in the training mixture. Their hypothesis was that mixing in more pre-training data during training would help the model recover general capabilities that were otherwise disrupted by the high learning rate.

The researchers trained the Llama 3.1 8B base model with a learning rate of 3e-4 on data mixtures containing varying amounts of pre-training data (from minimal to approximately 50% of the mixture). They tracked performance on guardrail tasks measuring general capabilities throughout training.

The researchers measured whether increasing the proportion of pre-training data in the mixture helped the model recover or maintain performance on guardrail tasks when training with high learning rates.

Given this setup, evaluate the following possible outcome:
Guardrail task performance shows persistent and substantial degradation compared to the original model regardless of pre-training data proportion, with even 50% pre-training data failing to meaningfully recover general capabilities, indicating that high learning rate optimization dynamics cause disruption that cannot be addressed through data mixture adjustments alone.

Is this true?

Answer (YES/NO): NO